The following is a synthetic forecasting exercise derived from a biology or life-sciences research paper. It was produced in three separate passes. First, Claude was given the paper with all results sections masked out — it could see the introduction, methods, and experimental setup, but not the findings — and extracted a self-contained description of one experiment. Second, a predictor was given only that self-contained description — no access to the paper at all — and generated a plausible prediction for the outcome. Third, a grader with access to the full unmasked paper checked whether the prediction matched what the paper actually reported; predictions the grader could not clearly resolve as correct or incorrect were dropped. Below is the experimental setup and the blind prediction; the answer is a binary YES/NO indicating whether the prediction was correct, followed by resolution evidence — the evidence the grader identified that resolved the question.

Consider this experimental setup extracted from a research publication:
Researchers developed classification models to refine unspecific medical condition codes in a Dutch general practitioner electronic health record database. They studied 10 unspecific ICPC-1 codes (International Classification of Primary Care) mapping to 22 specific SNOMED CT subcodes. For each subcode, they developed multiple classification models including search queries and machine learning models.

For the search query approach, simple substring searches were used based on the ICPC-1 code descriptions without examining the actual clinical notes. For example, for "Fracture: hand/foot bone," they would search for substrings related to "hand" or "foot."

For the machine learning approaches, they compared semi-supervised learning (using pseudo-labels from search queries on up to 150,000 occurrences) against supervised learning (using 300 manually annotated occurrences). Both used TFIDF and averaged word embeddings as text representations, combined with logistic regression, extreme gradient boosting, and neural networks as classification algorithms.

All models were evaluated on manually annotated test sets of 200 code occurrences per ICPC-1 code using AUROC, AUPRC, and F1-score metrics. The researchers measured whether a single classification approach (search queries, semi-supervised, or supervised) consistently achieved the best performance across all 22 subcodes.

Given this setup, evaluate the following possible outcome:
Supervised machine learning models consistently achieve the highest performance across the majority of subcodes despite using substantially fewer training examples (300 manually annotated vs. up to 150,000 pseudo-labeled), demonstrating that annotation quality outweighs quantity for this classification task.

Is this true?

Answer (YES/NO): NO